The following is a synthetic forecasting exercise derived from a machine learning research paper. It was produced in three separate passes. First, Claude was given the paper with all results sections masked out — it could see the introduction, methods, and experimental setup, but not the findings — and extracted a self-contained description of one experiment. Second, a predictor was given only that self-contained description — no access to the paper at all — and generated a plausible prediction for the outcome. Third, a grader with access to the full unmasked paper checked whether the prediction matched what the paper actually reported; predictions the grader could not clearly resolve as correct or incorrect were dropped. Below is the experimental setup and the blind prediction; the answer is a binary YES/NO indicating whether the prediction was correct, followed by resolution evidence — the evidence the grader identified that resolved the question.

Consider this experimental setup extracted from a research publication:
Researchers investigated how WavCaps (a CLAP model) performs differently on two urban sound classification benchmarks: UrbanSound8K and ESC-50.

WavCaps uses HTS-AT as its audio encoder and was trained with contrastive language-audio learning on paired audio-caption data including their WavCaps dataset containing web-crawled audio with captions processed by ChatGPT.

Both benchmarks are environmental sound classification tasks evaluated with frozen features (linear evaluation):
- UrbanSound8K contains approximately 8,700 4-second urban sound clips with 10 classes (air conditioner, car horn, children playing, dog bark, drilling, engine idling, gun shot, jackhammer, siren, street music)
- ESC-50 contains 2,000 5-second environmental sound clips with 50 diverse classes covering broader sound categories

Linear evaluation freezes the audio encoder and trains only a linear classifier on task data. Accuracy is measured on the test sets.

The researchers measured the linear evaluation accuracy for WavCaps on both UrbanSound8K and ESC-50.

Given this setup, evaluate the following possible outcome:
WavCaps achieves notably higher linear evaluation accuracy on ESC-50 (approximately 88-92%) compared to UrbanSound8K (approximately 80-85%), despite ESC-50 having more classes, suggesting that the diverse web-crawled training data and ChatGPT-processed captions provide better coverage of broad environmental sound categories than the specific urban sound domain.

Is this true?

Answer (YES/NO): NO